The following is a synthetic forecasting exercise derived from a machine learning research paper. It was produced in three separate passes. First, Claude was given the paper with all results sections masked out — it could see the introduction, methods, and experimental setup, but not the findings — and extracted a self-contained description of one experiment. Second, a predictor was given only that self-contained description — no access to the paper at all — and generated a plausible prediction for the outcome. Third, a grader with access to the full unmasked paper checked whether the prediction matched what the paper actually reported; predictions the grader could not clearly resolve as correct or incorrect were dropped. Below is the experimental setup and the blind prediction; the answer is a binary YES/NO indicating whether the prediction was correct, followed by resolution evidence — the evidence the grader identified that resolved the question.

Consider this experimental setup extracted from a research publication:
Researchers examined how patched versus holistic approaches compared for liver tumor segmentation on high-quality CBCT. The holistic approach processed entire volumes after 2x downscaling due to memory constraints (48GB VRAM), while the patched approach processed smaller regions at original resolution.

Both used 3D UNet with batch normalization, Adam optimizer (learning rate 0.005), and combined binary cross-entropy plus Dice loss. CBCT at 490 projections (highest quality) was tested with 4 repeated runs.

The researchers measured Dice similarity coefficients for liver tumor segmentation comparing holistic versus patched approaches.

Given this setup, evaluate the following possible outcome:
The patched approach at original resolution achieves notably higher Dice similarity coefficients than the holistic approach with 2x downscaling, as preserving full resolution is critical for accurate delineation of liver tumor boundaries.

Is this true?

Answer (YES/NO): NO